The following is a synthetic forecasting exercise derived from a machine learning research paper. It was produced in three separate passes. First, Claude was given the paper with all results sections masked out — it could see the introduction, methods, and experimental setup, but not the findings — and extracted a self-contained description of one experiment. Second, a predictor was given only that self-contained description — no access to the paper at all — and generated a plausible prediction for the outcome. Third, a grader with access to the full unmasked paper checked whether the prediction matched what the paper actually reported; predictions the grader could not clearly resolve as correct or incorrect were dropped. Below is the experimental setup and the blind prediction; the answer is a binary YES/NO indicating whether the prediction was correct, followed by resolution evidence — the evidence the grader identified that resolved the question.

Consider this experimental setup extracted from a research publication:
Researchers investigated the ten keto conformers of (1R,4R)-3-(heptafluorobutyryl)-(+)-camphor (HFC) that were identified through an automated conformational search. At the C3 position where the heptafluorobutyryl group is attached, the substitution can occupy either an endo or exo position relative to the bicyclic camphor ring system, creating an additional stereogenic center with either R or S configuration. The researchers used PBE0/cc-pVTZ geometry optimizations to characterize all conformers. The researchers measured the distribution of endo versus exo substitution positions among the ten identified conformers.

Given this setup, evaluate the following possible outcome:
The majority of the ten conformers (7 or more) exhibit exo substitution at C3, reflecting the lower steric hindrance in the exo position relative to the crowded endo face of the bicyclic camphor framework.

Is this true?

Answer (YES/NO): NO